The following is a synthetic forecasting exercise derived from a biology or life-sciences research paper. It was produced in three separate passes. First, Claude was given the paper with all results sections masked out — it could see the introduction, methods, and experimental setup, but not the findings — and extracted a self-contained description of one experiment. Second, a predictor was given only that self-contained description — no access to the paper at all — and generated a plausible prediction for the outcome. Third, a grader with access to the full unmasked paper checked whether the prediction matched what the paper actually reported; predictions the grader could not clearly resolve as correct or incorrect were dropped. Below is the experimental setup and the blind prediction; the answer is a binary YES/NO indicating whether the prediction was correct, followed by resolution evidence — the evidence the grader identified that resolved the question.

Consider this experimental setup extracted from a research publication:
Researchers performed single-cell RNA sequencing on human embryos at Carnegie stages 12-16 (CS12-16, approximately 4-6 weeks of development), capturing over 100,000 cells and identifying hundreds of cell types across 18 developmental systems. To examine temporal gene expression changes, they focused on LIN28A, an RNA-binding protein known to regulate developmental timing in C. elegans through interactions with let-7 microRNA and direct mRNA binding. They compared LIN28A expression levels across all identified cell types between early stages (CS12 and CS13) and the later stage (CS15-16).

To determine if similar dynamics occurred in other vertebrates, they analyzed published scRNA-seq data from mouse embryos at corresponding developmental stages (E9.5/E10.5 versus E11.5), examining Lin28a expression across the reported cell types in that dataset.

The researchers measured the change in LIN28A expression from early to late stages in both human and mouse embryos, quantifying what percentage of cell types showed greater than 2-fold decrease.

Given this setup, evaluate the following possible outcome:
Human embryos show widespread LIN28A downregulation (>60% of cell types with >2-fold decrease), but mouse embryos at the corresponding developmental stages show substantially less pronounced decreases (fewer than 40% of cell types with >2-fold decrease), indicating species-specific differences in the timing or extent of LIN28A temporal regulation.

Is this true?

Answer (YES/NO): NO